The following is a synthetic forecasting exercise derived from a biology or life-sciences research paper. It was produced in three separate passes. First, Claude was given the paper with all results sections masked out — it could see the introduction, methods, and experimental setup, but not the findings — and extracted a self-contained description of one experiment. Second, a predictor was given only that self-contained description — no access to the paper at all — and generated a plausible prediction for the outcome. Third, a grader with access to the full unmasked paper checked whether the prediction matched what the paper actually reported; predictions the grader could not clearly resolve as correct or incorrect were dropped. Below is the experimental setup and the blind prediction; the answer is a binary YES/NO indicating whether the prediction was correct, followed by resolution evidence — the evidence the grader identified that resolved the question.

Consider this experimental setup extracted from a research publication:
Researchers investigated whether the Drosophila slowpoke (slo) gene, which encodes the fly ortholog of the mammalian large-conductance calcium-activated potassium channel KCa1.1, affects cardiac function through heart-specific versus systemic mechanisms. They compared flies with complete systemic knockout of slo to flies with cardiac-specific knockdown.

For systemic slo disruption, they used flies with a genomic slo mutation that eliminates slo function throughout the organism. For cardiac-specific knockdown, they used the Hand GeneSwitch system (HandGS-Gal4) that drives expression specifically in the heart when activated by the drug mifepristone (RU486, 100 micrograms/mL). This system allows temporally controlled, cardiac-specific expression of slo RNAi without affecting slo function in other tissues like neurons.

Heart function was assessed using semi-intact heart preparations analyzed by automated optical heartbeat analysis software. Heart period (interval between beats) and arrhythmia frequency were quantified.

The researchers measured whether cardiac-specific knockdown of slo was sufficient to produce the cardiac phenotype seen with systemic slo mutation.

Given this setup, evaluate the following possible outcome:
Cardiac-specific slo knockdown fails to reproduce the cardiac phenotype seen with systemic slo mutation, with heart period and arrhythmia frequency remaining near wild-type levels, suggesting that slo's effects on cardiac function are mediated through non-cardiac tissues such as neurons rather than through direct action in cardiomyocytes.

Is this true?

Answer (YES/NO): NO